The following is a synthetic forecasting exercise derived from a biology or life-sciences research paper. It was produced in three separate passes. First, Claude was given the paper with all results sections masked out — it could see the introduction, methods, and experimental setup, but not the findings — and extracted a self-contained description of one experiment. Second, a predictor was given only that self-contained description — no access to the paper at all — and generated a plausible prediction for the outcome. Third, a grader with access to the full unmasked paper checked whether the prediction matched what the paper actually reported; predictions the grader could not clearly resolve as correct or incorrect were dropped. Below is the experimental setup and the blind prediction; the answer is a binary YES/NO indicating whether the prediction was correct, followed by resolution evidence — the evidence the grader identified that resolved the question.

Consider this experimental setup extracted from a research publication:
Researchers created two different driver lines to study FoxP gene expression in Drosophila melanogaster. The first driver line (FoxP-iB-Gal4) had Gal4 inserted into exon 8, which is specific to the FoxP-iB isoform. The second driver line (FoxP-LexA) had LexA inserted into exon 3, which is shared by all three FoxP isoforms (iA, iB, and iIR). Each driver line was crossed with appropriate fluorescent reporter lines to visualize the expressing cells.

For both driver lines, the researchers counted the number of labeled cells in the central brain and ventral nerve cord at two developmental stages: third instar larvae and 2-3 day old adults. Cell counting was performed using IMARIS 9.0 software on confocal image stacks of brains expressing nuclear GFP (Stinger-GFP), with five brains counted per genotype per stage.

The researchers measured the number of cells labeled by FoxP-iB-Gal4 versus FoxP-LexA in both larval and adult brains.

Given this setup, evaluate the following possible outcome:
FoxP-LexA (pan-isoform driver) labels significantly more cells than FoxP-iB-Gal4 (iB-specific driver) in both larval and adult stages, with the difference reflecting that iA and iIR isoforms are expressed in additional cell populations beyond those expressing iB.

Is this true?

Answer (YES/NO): YES